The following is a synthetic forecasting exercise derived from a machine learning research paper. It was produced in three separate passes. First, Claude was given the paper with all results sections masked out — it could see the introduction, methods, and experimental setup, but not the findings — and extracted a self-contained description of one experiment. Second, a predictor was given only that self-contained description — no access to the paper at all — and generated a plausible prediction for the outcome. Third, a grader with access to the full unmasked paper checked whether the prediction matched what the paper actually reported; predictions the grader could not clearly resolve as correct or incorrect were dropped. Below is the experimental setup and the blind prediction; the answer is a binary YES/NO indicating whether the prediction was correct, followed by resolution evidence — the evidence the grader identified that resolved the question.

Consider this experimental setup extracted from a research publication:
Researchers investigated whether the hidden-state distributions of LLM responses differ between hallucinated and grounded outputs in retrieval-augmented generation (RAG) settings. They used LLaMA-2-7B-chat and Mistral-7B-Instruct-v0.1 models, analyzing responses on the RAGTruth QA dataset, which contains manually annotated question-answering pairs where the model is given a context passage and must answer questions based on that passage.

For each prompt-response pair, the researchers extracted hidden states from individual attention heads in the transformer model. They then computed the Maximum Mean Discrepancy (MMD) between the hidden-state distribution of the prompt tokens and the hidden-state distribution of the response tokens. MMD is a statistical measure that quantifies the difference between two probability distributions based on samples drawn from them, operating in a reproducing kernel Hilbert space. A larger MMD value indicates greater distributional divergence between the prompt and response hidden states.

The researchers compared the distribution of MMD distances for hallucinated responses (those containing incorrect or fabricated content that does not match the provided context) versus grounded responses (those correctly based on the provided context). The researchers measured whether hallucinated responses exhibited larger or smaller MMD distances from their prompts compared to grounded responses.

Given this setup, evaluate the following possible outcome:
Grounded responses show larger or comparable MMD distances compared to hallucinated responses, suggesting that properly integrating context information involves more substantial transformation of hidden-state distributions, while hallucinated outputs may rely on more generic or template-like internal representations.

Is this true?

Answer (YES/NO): YES